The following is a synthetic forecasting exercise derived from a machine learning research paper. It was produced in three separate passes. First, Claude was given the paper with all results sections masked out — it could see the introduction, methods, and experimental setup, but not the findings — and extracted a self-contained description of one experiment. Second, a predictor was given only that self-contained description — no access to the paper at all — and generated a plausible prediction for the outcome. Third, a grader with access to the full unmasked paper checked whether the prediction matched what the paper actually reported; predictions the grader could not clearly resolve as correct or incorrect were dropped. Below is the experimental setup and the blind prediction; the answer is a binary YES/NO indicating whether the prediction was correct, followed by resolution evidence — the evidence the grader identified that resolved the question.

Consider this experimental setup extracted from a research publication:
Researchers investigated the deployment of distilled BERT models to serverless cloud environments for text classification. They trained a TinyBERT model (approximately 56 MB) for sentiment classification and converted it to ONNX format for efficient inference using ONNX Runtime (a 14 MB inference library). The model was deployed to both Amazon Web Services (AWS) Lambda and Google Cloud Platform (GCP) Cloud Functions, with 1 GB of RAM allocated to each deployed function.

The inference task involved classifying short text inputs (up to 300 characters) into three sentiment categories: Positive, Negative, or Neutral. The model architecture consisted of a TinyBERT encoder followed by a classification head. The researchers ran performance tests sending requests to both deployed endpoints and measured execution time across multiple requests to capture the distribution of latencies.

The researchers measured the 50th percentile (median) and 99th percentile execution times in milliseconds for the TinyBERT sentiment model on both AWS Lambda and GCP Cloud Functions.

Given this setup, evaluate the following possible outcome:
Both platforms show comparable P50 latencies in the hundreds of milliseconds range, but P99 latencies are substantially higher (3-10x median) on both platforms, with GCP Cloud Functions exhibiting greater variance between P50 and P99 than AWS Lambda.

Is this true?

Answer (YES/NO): NO